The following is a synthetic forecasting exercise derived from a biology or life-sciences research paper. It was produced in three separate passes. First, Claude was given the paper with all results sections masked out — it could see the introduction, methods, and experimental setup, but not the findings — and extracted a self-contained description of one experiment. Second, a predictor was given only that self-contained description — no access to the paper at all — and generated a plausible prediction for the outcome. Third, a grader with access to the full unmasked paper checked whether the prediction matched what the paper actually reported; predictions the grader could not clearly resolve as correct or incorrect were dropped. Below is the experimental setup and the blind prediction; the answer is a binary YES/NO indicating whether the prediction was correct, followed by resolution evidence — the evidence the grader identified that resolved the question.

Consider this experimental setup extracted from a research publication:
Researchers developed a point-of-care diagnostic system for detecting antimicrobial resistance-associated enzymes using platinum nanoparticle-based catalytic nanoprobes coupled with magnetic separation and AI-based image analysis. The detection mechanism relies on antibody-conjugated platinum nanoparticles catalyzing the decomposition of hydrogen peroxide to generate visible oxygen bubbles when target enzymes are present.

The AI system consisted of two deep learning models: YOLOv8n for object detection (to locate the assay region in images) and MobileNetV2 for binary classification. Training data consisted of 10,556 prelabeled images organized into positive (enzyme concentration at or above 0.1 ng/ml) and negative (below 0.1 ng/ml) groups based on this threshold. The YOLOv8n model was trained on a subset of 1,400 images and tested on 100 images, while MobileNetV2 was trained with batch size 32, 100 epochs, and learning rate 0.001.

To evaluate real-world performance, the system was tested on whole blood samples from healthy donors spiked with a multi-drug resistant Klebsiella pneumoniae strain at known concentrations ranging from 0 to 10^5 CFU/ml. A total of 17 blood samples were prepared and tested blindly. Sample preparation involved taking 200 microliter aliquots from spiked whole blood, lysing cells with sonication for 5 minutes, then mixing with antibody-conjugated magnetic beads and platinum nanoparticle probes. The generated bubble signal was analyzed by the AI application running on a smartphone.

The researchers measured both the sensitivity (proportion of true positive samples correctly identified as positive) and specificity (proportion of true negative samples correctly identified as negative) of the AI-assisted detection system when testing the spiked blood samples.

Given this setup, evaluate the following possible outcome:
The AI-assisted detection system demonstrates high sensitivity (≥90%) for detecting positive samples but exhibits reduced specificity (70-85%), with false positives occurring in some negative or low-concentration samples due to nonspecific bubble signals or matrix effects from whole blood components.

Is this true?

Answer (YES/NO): NO